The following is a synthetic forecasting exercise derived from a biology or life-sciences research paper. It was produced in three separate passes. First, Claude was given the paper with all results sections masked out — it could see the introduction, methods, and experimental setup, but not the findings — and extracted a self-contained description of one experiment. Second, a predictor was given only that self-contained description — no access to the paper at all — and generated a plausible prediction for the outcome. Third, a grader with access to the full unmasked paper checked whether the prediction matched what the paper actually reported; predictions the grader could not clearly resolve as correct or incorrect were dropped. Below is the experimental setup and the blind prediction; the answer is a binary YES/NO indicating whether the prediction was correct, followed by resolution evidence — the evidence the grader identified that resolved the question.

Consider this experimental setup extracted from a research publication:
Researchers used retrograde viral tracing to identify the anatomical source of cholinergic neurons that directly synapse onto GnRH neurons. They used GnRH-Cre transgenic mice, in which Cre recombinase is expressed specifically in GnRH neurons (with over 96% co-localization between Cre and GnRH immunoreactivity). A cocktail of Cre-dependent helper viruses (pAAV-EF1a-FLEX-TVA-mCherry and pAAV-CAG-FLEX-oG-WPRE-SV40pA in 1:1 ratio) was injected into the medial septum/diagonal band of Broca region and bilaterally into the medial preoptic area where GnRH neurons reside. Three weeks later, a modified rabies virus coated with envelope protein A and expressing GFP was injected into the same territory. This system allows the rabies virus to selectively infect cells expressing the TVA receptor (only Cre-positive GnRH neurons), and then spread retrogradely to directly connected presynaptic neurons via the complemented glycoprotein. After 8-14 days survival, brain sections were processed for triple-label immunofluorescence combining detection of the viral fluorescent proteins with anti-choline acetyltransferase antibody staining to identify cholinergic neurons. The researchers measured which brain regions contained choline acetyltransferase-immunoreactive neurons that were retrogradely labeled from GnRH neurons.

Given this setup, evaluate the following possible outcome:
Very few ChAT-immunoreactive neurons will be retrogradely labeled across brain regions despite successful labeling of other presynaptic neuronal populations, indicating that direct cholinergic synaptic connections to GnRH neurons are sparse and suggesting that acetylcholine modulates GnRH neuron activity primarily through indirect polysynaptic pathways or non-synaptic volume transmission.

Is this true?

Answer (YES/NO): NO